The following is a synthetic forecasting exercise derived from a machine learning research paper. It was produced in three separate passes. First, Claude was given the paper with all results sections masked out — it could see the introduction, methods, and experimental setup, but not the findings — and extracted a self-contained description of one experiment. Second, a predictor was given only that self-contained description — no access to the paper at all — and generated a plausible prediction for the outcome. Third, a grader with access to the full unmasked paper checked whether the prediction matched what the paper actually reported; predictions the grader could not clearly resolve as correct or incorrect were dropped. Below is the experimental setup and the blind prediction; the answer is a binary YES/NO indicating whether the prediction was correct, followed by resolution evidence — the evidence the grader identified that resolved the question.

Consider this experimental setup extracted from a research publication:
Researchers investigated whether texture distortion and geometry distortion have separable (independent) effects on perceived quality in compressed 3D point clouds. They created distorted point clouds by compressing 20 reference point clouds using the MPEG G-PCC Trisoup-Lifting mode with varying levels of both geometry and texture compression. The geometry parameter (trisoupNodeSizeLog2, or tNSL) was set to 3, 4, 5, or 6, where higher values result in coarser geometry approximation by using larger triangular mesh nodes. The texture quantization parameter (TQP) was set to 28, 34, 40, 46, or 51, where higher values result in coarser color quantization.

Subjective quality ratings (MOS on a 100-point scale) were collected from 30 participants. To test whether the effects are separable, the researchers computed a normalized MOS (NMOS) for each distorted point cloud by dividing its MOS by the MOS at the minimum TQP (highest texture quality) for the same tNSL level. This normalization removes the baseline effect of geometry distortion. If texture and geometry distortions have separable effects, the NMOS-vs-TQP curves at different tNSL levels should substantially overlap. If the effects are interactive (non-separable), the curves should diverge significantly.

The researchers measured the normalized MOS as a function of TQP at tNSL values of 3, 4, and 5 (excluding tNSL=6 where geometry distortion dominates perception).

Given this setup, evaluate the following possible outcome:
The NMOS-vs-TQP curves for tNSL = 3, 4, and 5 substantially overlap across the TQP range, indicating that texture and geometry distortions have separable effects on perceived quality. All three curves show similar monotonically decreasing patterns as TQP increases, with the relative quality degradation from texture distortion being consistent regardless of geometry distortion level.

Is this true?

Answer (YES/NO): YES